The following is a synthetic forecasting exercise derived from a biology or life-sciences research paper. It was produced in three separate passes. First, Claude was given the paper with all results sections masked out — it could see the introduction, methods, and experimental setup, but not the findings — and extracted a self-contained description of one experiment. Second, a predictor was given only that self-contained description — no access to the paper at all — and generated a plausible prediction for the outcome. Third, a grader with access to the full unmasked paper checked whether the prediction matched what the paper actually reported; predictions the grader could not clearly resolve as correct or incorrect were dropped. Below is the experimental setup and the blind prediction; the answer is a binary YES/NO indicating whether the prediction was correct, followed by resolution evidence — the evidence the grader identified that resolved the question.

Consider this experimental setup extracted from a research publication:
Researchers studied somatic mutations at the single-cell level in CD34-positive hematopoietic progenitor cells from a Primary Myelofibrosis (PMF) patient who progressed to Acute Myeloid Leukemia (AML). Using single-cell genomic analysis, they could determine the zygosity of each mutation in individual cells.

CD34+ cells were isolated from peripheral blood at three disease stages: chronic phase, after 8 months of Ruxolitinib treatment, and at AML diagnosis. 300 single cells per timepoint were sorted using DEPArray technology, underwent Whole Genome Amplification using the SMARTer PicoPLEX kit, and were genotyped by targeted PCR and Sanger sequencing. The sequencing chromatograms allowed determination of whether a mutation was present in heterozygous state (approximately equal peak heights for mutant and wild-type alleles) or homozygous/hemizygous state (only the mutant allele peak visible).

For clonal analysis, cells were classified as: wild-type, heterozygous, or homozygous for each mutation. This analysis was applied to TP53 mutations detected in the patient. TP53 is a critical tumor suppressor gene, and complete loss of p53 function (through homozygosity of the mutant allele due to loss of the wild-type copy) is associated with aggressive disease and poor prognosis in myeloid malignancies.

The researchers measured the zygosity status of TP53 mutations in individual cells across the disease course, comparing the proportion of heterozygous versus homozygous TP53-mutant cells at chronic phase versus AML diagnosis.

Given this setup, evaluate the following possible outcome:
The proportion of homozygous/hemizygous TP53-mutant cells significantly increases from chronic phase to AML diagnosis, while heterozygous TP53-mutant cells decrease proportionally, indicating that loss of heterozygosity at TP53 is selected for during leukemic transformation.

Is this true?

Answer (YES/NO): NO